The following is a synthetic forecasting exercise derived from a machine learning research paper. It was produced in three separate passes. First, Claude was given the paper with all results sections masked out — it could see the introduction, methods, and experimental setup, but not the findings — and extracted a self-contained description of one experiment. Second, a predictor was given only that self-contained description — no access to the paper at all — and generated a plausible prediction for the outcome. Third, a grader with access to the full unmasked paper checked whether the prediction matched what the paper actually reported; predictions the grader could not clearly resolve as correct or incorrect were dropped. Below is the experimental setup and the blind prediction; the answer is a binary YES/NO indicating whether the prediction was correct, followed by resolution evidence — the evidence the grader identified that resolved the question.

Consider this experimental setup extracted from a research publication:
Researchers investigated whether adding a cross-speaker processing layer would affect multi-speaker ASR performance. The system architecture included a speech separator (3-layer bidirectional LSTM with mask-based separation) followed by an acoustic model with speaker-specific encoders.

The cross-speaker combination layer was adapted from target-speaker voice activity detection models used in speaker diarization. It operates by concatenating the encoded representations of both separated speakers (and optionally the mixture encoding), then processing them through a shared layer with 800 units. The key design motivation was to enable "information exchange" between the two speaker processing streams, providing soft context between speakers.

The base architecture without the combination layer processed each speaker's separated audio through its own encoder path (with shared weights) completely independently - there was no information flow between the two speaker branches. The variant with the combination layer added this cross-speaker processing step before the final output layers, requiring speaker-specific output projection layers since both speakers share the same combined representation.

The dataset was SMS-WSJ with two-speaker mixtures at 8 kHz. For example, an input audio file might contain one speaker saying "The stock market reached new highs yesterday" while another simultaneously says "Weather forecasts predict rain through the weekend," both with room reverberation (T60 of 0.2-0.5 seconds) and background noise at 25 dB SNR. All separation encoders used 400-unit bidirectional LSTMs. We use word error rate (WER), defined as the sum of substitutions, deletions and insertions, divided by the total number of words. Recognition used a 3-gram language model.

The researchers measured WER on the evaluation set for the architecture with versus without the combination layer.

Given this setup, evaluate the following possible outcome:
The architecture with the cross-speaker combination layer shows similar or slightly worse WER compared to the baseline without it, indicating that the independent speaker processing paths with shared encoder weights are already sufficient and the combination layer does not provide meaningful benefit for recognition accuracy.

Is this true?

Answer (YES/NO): NO